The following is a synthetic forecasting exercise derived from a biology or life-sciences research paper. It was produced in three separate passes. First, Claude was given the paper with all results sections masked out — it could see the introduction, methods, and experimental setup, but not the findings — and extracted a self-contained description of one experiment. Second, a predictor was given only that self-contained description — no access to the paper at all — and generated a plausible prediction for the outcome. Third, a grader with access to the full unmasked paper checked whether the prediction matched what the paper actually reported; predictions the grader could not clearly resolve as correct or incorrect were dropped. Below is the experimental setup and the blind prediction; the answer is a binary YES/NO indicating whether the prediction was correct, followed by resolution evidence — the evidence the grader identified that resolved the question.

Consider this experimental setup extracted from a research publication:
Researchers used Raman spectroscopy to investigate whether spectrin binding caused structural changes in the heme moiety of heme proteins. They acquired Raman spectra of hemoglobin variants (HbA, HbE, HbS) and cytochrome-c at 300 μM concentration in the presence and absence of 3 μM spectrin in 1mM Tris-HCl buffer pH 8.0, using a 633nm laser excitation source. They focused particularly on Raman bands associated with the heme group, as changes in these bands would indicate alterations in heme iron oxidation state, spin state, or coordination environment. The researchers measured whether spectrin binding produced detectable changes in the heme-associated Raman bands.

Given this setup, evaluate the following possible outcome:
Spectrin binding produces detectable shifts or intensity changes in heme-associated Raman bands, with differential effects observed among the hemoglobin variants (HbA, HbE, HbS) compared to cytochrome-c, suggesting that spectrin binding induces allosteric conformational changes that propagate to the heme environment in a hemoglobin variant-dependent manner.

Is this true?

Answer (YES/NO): NO